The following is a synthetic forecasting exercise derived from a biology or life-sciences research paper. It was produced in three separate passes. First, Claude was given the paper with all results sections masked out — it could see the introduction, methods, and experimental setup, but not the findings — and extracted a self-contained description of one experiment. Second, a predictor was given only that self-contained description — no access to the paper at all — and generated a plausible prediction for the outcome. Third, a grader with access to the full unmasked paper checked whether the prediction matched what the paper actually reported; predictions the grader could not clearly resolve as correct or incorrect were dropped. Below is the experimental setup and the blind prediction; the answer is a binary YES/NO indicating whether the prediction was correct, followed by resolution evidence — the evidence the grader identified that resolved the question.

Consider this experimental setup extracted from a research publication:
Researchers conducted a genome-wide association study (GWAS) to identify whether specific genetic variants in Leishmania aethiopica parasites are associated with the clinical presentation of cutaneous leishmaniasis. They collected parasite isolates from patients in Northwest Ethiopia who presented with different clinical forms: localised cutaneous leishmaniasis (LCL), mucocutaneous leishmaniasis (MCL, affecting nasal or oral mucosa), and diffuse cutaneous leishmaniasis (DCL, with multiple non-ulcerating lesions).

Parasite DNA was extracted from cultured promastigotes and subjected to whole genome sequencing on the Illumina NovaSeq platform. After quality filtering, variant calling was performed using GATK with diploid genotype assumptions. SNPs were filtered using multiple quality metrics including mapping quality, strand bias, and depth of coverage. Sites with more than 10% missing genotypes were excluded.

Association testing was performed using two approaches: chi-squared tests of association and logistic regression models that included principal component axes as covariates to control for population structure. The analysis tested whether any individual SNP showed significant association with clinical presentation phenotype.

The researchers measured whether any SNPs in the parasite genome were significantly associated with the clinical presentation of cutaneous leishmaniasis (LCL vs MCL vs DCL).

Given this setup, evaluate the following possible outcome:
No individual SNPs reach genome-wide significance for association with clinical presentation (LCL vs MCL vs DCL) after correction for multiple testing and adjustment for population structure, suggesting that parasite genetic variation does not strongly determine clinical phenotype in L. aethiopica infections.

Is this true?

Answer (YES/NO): YES